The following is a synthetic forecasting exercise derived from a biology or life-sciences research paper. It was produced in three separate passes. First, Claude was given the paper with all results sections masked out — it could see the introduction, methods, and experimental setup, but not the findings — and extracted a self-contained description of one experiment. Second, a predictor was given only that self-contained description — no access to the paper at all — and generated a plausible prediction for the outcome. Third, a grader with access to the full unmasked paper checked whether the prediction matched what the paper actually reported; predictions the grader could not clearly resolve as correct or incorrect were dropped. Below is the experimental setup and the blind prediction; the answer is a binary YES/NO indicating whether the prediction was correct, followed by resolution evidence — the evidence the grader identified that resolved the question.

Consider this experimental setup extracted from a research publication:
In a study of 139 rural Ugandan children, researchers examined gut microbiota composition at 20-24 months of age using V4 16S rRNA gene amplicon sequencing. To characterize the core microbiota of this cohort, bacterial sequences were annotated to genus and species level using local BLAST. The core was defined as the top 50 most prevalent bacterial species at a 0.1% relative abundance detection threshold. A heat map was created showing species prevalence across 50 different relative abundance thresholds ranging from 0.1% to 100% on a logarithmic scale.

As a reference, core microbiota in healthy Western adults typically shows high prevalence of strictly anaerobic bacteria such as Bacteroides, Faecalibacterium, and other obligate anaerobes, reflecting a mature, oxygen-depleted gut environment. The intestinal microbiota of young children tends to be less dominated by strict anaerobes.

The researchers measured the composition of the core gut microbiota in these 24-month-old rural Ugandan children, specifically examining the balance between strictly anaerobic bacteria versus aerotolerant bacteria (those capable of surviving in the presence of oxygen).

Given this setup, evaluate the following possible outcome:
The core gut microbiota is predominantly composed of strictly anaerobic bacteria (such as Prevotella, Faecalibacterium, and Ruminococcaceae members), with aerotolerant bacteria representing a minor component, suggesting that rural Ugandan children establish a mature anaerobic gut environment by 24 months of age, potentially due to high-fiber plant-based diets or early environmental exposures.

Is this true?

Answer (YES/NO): YES